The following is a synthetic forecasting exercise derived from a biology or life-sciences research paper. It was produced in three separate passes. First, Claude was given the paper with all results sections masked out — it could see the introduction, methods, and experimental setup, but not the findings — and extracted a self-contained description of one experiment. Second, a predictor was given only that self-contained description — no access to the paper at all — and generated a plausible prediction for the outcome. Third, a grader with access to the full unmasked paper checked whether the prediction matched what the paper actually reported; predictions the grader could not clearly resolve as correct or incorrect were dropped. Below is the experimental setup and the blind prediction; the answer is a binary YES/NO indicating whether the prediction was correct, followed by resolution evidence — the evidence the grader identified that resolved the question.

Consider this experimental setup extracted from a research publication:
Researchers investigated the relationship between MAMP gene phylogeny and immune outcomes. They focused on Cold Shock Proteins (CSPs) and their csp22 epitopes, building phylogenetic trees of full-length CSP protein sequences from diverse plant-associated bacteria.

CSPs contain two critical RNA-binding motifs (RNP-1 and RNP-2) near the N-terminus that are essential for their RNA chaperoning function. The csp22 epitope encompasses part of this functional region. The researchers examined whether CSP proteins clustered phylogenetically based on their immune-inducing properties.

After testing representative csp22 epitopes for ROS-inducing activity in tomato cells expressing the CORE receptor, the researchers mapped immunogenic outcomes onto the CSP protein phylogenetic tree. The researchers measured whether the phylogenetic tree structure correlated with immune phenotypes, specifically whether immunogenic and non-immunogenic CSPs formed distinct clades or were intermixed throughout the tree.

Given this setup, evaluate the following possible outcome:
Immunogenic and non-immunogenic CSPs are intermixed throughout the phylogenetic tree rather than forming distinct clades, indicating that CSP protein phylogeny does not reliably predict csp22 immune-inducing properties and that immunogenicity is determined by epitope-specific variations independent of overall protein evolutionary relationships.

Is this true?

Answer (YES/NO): NO